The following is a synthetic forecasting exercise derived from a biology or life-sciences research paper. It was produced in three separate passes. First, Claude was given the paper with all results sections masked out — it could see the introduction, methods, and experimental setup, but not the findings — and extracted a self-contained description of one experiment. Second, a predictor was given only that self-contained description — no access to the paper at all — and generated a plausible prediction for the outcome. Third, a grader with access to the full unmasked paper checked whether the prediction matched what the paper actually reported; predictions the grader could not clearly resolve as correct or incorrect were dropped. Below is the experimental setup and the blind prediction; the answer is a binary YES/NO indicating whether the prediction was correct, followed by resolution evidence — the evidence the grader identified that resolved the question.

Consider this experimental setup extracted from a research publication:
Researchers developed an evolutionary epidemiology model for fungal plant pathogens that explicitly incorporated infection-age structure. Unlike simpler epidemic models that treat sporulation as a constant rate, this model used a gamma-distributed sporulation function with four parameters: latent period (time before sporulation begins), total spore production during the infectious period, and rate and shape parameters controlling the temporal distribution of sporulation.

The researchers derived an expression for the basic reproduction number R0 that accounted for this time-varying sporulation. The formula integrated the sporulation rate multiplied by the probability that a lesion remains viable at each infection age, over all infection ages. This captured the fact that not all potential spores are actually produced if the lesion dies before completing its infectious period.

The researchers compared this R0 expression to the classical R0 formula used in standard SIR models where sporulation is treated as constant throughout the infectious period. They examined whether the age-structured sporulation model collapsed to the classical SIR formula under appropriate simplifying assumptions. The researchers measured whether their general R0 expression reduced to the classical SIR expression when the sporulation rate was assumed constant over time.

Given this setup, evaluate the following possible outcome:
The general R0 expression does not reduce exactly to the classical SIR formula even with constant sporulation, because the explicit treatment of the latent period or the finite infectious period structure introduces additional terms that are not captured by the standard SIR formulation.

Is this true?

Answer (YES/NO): NO